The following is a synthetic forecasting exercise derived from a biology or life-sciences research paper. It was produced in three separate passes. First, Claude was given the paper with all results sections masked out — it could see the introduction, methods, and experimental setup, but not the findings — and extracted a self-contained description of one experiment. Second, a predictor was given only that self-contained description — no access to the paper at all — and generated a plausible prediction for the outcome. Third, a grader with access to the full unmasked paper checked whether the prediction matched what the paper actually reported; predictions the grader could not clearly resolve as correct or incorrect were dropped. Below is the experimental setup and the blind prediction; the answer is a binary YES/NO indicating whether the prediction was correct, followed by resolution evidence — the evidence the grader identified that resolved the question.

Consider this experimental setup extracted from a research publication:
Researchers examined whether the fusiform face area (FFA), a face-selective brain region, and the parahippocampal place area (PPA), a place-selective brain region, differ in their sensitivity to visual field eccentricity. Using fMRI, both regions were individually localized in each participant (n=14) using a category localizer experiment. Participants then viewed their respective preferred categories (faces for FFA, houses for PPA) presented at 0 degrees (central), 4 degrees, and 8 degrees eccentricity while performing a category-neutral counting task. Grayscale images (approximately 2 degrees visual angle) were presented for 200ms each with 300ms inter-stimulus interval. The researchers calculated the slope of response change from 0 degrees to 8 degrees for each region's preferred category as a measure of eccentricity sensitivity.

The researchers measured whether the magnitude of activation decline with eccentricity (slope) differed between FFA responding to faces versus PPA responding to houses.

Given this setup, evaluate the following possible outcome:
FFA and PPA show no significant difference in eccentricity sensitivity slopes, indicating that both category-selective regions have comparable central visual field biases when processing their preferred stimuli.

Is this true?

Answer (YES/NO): NO